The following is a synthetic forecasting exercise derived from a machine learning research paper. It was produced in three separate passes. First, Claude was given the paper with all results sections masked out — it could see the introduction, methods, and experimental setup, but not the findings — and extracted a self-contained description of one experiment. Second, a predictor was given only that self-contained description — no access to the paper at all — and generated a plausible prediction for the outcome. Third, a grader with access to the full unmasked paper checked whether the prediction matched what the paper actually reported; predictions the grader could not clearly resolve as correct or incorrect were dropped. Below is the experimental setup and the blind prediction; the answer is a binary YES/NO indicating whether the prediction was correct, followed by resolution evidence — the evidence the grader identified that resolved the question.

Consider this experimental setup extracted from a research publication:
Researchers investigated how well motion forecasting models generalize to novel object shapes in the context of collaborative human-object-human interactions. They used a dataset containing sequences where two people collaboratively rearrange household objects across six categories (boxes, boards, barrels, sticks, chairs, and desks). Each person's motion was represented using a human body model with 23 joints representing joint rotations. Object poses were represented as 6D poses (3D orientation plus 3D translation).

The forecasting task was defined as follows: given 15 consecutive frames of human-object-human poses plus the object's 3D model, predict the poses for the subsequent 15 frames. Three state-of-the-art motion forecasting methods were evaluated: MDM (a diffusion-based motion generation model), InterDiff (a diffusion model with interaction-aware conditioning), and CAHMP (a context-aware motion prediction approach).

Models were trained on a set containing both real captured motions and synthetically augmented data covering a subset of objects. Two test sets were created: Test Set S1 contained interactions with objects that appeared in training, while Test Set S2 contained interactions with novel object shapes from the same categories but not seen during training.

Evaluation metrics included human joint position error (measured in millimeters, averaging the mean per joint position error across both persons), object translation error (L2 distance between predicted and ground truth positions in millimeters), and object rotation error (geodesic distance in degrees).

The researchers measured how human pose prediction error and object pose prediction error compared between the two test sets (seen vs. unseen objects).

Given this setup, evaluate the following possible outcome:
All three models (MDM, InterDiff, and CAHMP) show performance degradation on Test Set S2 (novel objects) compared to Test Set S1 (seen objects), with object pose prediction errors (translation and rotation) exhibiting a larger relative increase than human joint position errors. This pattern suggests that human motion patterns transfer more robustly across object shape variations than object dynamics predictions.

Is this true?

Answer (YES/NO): NO